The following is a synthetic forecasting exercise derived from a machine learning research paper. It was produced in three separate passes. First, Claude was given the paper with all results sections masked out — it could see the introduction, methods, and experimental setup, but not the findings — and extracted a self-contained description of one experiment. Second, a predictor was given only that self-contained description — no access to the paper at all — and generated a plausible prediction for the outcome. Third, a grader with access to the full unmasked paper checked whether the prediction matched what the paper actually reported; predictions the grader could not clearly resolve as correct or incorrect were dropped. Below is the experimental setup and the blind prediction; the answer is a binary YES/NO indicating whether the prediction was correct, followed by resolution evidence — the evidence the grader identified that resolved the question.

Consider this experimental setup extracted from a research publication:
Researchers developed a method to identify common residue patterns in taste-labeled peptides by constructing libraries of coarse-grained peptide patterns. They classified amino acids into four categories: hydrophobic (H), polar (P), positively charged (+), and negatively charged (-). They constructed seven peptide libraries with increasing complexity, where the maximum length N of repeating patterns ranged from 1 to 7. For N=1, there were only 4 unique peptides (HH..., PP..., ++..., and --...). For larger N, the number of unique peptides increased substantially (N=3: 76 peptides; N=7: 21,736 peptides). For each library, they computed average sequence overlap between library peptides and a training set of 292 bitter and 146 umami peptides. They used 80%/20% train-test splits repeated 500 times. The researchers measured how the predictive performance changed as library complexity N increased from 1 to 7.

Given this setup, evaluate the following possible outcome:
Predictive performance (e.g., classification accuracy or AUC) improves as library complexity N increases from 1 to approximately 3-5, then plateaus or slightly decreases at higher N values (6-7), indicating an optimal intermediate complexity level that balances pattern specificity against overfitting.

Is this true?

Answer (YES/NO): YES